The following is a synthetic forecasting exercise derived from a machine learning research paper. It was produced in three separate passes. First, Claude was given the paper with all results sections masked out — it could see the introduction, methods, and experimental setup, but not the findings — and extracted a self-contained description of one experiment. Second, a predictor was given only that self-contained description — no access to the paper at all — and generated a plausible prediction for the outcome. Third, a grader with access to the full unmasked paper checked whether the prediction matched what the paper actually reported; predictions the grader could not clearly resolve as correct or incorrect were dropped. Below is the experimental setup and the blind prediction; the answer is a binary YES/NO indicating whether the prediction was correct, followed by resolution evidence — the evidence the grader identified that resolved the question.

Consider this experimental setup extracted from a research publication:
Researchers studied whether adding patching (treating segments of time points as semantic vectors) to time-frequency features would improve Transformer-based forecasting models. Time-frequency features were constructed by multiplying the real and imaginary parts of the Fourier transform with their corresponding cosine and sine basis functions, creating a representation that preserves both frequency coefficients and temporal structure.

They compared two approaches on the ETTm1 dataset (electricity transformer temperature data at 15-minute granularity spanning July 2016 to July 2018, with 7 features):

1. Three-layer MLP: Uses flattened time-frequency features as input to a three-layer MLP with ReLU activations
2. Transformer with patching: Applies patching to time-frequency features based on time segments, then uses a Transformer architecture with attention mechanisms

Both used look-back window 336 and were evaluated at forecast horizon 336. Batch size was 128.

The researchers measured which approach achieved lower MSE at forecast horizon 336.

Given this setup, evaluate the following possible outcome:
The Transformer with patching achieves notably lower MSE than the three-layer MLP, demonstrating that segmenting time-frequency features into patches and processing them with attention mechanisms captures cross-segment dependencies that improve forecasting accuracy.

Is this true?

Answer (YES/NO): NO